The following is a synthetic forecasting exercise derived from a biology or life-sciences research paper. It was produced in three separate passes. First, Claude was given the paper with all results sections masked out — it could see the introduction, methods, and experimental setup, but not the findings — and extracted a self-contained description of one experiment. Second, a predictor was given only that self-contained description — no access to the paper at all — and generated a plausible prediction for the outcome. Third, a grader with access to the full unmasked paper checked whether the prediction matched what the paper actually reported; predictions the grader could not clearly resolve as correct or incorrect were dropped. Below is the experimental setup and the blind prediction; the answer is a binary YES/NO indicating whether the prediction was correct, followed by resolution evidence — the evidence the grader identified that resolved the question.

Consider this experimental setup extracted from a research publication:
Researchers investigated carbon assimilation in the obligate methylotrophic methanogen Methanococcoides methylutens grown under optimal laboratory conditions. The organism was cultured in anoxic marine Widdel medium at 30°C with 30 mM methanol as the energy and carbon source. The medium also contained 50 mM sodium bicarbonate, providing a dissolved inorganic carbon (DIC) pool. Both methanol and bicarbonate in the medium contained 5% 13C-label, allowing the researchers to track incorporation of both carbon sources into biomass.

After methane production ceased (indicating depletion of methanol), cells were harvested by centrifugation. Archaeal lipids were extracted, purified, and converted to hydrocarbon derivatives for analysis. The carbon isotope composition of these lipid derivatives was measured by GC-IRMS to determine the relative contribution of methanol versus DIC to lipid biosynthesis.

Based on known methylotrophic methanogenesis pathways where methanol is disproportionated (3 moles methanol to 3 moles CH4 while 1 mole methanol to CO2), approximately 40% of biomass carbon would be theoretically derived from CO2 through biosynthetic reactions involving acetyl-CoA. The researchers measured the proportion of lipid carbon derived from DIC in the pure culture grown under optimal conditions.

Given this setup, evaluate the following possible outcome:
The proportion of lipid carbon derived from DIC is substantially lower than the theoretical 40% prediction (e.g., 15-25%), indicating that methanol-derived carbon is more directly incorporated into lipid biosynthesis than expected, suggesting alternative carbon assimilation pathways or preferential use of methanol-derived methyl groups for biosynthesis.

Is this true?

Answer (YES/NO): NO